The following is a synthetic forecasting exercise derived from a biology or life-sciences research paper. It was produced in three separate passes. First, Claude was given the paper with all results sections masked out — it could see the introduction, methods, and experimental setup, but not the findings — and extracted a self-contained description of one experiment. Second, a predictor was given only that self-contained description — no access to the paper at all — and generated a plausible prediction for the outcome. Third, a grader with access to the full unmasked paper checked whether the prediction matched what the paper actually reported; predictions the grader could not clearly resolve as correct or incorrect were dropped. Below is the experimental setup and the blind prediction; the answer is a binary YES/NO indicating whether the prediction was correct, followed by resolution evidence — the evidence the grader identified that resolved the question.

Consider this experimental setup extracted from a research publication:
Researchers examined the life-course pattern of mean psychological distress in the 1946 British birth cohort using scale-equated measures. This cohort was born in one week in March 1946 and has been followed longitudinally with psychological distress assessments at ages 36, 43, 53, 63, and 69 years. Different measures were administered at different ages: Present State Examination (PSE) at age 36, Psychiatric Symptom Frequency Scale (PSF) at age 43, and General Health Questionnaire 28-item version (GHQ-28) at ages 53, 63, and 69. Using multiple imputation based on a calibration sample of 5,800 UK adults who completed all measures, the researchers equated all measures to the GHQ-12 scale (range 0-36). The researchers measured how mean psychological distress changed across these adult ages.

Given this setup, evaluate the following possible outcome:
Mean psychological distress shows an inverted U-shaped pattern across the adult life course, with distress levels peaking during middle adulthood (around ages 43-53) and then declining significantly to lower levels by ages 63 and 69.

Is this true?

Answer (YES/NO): YES